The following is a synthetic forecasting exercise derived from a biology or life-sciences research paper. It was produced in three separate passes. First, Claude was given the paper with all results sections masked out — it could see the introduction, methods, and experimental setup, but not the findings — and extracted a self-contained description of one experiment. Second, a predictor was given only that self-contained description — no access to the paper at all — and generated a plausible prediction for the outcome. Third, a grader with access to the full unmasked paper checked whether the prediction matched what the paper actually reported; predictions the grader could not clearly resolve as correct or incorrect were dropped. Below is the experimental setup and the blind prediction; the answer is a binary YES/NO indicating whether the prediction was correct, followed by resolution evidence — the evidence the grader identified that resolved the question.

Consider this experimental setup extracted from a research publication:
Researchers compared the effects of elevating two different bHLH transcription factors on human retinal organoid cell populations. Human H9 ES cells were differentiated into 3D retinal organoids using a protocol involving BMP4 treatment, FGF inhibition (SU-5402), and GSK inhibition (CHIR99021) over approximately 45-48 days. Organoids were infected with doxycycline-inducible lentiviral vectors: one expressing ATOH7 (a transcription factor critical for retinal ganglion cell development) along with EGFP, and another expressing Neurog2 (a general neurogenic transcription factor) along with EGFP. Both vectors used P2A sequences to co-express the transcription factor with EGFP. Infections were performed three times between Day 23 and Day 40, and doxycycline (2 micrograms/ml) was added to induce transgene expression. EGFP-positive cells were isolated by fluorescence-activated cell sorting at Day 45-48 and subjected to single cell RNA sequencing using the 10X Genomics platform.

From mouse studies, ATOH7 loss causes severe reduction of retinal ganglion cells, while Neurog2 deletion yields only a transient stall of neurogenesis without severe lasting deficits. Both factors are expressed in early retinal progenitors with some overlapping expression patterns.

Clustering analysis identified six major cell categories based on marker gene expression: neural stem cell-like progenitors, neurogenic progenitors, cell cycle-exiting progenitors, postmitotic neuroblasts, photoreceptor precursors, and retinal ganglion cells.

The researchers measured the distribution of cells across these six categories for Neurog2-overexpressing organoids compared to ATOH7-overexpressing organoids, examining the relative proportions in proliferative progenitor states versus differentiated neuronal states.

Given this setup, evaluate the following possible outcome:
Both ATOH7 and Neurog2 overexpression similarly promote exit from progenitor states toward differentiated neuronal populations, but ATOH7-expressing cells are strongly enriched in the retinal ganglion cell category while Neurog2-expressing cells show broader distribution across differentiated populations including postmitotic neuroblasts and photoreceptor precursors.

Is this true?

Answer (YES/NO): NO